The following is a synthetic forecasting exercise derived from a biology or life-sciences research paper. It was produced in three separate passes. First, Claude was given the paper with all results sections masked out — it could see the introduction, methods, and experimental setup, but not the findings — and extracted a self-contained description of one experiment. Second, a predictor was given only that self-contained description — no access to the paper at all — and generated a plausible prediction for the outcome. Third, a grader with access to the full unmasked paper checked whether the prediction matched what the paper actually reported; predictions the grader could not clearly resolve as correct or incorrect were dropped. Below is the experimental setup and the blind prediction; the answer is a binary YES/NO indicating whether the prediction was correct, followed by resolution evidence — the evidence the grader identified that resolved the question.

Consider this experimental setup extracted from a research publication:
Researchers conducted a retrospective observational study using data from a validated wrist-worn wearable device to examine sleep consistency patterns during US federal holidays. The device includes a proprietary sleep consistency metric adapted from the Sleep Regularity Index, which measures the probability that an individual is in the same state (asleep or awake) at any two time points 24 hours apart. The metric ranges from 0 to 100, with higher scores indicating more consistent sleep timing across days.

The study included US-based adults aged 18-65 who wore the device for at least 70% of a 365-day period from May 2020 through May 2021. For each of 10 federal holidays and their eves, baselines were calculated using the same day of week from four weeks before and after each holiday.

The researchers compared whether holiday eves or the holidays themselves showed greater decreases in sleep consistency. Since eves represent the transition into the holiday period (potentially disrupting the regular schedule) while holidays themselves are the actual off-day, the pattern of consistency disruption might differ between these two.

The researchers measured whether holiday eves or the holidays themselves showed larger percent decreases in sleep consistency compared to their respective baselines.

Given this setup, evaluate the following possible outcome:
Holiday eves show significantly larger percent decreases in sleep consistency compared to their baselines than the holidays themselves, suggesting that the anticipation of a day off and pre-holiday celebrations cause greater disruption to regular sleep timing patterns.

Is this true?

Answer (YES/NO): YES